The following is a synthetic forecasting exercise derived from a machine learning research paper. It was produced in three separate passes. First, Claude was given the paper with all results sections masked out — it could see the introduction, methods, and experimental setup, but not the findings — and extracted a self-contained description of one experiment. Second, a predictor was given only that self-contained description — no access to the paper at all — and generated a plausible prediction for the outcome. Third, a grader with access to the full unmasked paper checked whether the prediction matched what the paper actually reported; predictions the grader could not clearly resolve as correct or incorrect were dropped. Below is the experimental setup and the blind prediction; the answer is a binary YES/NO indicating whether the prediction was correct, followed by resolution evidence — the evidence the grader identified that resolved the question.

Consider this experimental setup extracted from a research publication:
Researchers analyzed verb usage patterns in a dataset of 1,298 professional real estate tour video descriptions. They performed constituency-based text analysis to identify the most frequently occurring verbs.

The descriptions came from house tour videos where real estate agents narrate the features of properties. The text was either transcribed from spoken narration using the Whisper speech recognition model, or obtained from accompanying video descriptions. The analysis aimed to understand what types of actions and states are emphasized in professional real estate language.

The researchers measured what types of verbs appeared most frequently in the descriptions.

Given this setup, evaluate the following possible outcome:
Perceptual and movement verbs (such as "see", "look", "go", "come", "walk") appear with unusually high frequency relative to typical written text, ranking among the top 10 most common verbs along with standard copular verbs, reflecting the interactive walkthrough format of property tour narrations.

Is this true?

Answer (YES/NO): NO